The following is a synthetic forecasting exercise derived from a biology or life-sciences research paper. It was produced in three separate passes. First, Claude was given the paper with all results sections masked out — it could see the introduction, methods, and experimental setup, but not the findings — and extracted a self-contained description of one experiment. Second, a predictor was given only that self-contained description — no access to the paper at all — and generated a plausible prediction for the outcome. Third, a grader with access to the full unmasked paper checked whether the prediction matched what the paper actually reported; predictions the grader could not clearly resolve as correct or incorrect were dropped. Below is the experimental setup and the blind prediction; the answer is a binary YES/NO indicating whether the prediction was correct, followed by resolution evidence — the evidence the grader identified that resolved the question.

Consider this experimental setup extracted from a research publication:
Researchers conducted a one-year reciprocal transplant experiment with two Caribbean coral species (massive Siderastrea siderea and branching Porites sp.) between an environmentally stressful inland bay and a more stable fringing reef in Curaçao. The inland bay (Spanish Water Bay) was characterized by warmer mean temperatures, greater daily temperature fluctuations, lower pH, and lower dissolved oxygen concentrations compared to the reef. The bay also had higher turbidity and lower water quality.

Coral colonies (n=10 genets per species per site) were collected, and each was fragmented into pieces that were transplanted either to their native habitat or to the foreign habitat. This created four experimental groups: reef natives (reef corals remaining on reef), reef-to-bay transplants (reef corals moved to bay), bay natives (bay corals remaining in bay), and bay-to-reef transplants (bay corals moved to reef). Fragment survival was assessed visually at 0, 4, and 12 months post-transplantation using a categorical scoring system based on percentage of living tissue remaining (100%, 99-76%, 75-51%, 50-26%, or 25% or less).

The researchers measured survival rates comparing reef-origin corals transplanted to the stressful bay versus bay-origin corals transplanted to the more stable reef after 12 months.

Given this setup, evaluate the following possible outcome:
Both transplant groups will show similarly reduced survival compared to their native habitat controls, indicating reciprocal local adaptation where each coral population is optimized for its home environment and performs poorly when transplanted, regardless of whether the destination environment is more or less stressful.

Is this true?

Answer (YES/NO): NO